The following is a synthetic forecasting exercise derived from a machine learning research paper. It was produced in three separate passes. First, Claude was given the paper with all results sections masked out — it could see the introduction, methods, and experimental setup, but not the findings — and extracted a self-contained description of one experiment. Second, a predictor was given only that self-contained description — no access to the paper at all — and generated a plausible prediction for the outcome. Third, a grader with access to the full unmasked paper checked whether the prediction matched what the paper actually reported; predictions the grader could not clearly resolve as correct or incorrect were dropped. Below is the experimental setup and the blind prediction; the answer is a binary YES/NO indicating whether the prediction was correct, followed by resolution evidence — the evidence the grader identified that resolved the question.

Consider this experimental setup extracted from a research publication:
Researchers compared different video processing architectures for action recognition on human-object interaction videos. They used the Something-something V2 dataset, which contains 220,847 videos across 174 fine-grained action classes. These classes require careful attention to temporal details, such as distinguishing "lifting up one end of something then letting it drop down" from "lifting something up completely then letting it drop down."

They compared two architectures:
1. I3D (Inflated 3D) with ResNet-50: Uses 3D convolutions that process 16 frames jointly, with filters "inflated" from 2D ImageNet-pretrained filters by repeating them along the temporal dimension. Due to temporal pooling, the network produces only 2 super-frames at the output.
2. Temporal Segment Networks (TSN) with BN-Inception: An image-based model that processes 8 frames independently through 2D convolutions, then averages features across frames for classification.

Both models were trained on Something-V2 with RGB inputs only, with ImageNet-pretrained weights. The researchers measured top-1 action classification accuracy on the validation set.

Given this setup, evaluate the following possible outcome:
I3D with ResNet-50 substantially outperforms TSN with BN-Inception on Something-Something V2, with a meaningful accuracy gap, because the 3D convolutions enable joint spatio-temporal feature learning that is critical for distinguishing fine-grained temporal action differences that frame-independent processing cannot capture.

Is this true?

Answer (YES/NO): NO